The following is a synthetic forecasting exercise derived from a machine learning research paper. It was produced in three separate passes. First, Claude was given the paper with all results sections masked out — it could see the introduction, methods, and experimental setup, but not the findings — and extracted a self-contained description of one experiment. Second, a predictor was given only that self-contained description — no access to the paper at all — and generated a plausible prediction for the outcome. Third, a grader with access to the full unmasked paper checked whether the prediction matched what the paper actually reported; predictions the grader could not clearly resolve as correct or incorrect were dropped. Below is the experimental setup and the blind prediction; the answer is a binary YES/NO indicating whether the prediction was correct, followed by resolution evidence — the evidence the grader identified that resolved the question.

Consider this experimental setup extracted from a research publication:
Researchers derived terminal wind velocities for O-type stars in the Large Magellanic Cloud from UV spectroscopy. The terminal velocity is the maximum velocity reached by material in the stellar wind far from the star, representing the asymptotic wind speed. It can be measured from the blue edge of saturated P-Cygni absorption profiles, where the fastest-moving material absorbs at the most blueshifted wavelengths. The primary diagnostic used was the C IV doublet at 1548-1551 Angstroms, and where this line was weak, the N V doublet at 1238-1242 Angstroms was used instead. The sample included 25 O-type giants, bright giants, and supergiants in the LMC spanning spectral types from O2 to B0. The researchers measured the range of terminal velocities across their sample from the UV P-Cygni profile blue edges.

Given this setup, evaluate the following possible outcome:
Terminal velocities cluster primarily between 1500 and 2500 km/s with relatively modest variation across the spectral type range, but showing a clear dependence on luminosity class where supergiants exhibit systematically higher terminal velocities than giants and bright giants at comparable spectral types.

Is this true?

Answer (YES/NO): NO